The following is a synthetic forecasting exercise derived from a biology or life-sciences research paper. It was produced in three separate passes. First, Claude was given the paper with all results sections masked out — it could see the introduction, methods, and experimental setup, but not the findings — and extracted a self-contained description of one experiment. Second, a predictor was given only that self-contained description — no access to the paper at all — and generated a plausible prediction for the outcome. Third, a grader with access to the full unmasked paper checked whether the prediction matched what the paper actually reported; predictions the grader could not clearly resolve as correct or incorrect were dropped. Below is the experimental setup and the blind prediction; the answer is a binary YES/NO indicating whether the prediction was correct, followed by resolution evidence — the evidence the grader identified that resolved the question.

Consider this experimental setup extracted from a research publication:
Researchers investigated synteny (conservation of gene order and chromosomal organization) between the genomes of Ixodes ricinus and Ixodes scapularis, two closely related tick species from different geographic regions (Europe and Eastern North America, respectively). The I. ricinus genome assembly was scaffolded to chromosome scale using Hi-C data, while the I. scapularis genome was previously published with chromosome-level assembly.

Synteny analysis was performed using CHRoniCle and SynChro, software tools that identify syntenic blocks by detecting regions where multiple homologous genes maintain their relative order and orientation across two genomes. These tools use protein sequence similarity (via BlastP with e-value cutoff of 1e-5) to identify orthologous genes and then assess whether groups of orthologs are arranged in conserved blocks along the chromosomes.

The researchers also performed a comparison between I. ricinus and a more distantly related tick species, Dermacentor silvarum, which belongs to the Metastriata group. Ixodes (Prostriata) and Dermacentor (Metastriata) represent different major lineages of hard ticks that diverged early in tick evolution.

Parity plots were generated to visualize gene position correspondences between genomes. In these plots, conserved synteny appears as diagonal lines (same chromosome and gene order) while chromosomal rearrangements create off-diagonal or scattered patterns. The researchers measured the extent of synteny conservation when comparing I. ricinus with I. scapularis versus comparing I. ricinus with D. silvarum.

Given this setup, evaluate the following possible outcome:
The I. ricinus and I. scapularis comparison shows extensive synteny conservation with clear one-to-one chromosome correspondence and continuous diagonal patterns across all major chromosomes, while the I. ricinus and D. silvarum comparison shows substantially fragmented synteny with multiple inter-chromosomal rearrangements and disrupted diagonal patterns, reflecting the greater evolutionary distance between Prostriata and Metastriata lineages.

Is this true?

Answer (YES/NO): NO